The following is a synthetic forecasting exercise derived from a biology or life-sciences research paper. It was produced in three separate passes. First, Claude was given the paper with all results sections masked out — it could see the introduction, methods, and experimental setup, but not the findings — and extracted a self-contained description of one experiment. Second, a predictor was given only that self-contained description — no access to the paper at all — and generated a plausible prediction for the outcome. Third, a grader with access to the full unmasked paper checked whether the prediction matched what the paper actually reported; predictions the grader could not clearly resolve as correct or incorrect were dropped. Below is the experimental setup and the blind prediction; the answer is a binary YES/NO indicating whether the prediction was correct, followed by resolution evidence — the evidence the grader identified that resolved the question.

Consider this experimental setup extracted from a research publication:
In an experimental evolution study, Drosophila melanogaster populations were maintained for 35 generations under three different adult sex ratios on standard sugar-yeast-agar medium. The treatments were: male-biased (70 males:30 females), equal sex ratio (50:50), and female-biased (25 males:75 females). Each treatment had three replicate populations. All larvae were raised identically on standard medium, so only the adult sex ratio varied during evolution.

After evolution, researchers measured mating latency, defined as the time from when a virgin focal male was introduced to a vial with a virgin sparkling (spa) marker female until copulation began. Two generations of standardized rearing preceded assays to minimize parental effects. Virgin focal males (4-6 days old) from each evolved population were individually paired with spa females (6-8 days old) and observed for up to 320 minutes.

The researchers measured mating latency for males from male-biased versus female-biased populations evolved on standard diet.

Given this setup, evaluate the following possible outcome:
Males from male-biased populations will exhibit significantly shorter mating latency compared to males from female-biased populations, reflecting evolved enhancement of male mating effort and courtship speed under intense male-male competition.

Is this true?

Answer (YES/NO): NO